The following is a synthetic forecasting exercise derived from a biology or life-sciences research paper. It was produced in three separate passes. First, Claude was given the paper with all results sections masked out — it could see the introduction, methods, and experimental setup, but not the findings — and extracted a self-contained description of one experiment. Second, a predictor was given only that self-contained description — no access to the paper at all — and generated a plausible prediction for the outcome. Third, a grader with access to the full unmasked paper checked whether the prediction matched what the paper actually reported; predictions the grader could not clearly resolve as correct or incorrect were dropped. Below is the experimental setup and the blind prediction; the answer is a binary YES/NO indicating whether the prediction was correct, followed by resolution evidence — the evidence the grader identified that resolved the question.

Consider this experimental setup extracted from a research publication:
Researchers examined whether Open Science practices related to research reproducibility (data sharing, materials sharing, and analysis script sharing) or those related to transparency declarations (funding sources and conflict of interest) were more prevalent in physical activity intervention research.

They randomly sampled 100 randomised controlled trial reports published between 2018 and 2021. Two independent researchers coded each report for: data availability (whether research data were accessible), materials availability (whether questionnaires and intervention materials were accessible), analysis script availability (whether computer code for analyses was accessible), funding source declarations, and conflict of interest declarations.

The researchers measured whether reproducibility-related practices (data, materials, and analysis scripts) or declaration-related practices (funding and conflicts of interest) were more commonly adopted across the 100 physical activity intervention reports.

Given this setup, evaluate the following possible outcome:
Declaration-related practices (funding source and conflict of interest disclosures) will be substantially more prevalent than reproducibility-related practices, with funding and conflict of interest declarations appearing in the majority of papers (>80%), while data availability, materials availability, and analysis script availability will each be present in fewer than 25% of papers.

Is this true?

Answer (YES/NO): YES